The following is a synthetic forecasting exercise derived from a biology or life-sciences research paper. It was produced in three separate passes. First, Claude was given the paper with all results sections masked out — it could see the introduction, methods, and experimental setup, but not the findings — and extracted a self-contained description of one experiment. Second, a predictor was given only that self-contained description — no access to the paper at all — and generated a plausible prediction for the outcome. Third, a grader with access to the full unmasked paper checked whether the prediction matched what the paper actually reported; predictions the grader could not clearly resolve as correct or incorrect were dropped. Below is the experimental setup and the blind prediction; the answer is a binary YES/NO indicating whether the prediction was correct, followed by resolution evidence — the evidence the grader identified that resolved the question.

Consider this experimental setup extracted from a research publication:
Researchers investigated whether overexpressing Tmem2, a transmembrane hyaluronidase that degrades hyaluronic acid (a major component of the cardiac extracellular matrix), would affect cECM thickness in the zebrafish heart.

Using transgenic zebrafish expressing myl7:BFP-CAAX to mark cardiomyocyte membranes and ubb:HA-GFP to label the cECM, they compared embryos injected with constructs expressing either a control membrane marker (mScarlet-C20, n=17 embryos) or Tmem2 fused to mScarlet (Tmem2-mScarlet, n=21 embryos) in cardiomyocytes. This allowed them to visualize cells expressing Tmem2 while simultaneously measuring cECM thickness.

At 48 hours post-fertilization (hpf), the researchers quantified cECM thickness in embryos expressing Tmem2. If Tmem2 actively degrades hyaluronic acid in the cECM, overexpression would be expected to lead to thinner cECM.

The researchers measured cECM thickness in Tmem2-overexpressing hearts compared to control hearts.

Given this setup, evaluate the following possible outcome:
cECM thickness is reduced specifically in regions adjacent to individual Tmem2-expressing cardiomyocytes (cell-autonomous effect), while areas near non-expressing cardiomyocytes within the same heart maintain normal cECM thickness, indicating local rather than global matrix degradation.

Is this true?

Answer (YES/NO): NO